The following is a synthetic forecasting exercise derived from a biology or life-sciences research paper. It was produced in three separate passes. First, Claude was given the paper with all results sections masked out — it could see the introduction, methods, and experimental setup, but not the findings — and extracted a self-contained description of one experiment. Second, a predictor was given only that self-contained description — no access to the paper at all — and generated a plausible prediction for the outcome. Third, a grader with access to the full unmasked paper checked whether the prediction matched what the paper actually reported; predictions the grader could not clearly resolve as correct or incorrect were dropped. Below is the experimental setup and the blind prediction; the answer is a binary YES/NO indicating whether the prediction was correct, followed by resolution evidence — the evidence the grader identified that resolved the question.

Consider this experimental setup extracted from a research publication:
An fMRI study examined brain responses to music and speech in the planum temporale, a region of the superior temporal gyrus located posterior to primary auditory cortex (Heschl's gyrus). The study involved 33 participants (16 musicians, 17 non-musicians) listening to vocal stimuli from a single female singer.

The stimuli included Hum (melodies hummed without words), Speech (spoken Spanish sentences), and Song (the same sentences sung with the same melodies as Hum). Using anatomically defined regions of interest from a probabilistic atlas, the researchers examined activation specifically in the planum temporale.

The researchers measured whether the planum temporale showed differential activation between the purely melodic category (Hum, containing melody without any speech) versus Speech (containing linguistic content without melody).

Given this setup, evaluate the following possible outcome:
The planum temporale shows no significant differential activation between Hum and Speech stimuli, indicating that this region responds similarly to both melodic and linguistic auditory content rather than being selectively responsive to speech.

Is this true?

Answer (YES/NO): NO